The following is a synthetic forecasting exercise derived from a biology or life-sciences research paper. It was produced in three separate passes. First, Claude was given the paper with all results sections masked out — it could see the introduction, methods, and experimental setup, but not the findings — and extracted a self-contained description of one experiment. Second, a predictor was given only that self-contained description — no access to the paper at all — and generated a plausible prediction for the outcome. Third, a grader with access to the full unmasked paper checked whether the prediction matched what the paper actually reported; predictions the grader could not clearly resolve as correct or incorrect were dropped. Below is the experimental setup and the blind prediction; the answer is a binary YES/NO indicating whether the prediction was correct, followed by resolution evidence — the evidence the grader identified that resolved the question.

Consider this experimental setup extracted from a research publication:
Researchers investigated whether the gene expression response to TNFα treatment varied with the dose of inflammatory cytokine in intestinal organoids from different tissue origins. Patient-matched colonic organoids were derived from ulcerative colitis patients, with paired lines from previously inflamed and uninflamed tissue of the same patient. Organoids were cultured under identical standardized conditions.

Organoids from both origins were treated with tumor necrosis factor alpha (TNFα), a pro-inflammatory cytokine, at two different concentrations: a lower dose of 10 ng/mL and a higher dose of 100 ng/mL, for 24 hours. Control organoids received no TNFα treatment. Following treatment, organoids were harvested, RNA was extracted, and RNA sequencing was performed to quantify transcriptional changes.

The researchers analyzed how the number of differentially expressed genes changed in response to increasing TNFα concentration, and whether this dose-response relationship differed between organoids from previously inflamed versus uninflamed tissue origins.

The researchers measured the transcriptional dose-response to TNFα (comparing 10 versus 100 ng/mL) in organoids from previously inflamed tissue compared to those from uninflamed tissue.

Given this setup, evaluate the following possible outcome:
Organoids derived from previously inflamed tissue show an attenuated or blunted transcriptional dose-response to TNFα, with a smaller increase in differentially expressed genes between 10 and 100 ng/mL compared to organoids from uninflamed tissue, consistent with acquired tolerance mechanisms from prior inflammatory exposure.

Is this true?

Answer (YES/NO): NO